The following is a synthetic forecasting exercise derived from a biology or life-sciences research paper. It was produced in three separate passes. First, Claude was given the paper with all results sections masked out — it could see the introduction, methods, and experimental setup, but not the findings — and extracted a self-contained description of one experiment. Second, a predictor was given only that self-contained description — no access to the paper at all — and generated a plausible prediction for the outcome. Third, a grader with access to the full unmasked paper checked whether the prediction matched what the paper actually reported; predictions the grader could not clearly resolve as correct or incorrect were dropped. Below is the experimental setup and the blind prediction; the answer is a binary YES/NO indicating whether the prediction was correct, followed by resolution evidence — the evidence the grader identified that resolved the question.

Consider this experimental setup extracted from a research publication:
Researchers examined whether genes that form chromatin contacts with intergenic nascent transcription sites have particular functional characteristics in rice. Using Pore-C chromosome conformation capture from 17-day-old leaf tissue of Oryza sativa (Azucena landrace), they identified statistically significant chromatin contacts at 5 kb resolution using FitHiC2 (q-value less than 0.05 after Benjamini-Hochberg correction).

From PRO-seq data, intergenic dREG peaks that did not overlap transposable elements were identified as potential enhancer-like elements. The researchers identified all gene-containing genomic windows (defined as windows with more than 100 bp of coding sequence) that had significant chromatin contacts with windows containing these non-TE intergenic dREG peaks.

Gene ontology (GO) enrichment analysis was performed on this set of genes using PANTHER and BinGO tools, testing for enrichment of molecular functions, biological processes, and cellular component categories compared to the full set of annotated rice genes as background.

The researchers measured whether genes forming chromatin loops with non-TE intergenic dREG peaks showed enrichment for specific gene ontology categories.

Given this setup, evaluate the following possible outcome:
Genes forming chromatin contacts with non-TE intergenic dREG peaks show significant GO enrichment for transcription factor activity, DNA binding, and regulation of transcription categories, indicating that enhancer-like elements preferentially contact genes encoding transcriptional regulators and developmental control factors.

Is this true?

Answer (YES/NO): NO